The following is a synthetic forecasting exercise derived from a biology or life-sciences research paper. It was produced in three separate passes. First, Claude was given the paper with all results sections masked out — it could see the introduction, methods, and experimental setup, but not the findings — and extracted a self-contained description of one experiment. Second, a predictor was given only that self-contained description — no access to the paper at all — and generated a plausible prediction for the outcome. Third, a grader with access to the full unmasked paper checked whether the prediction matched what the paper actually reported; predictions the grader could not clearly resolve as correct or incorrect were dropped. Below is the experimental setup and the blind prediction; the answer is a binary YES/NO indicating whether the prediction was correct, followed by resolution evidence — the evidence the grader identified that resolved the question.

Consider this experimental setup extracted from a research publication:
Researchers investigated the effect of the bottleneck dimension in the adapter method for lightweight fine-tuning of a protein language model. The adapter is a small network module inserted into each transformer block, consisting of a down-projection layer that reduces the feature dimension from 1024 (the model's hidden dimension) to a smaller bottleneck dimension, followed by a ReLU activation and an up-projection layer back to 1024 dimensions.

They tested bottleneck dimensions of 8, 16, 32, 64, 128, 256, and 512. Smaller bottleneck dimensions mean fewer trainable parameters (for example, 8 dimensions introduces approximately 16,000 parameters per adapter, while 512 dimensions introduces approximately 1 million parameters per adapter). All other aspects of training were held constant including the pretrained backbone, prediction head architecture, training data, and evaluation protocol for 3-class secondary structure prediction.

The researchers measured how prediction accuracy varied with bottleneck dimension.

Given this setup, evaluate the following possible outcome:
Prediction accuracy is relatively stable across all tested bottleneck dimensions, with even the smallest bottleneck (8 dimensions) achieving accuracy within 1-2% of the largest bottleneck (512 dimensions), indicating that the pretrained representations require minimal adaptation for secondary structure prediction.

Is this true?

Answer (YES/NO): NO